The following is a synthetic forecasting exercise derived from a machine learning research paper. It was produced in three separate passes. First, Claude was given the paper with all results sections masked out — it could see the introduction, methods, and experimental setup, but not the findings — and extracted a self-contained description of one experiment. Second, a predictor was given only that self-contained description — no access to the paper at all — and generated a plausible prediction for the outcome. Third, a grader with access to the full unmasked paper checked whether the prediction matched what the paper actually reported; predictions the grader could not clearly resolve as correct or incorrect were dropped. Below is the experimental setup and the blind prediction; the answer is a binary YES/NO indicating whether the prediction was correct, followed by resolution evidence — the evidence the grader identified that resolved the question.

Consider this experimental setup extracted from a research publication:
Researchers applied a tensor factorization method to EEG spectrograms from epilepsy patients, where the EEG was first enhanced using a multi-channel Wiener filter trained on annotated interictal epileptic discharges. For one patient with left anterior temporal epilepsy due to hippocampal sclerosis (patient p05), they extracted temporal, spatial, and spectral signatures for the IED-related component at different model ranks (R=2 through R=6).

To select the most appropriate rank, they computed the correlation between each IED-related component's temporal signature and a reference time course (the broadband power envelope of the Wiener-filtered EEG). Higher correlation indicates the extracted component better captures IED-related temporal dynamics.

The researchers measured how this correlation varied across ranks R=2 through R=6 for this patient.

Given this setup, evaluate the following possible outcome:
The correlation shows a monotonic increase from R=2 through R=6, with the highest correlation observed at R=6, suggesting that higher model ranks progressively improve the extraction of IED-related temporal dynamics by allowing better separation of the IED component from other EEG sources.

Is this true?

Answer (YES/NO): NO